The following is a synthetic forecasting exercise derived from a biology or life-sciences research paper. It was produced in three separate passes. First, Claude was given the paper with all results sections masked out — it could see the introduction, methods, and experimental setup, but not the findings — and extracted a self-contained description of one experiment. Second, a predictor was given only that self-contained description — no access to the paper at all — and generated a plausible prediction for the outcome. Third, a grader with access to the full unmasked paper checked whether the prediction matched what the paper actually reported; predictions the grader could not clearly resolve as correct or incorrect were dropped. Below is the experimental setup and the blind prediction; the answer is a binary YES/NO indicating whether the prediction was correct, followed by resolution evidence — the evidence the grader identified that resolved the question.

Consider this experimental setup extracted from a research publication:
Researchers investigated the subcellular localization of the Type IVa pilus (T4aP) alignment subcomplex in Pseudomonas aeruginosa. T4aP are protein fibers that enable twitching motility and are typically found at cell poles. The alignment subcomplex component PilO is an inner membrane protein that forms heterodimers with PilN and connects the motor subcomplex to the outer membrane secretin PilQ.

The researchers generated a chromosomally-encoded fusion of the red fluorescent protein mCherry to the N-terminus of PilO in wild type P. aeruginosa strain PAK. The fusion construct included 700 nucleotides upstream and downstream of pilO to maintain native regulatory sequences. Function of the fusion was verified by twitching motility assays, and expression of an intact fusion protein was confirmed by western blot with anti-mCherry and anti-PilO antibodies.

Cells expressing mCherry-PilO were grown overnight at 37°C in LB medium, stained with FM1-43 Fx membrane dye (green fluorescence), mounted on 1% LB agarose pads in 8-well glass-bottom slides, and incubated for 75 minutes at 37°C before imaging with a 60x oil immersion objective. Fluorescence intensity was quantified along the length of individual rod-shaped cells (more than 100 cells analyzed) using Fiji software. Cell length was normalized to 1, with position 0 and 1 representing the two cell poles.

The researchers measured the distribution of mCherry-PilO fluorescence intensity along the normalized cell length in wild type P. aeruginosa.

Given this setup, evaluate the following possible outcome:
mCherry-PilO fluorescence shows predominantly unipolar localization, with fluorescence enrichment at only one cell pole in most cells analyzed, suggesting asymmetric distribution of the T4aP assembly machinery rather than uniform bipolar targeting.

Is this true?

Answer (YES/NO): NO